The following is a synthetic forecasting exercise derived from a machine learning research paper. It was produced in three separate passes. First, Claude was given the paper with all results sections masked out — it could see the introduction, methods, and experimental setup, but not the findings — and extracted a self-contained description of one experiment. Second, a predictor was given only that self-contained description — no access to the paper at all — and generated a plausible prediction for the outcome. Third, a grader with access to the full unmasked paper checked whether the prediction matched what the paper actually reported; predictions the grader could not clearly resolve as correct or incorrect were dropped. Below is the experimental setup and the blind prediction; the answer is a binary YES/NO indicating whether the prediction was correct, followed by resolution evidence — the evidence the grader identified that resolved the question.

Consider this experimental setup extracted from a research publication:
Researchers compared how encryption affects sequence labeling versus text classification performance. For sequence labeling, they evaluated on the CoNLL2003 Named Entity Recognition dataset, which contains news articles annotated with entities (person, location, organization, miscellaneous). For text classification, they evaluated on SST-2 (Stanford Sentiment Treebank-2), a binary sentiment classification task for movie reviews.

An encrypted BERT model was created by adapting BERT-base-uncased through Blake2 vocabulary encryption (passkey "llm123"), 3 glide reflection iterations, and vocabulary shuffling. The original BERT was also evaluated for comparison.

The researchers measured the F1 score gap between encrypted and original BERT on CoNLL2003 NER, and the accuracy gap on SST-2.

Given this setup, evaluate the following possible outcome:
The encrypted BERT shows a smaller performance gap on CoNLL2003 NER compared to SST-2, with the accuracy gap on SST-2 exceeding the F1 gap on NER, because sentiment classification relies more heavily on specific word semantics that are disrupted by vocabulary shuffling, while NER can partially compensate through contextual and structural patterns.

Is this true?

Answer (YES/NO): NO